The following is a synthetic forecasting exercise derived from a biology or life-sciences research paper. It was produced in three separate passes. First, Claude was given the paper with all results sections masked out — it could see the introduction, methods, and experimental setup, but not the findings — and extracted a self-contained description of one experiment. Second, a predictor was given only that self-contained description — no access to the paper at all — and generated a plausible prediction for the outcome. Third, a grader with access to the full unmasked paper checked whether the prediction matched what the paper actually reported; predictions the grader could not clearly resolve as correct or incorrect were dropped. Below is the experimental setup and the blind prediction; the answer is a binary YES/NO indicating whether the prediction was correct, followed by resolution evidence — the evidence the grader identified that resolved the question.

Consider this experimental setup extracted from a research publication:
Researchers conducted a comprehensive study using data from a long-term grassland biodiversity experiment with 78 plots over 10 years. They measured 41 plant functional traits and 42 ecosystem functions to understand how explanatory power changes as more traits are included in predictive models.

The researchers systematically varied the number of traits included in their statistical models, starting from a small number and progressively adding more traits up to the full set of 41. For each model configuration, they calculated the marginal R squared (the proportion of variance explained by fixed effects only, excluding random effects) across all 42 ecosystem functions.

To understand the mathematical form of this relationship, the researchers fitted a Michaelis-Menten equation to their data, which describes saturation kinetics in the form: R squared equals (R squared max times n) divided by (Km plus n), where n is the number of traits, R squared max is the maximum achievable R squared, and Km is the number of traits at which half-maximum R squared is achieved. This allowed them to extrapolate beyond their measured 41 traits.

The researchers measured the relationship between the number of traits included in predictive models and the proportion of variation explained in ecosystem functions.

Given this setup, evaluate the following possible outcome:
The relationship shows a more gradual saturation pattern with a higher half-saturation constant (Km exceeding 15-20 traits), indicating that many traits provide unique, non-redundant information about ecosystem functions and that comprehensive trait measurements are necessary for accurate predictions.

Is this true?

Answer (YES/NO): NO